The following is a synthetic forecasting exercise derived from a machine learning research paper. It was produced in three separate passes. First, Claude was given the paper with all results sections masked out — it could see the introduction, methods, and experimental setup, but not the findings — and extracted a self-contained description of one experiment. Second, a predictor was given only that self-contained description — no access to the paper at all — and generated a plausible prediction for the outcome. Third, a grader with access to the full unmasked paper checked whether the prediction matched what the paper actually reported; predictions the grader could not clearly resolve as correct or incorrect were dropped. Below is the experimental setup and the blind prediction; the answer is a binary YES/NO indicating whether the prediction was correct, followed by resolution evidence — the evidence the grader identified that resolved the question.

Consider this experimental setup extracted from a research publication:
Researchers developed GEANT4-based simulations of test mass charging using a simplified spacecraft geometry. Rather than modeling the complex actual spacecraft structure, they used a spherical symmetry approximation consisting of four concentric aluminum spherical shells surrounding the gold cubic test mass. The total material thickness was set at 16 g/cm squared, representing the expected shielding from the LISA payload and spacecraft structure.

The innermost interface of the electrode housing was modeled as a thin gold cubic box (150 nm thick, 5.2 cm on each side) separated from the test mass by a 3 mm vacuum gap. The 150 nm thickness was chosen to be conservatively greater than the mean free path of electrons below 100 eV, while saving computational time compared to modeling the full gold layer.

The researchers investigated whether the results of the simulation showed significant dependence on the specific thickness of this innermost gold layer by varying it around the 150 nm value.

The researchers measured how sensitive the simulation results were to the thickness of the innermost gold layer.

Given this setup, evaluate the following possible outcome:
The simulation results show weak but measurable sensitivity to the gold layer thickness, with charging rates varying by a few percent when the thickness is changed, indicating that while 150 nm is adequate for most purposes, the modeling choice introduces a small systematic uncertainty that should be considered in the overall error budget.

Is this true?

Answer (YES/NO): NO